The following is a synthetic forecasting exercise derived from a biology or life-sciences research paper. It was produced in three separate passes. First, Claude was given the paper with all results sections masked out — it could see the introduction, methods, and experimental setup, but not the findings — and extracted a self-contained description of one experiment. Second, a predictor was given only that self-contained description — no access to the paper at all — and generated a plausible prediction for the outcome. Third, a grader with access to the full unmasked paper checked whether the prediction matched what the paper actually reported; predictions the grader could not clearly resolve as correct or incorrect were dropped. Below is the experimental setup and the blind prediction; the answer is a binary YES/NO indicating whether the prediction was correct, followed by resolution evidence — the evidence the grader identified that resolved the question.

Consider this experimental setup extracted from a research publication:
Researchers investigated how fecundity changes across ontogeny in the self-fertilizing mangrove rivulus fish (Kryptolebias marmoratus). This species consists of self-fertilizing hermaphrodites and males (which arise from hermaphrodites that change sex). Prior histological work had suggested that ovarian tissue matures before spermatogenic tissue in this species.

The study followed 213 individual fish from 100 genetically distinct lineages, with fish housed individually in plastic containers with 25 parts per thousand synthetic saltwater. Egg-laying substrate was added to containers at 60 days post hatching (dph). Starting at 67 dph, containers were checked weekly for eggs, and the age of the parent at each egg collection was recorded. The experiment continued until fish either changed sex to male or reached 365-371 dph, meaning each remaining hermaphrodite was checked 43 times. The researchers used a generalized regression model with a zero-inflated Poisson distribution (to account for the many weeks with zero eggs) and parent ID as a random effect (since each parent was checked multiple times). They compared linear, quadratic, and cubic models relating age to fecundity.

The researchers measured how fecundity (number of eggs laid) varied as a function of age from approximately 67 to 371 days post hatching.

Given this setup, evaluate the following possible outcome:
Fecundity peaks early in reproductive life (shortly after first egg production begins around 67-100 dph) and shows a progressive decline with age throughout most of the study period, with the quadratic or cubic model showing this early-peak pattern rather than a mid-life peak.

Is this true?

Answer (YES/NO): NO